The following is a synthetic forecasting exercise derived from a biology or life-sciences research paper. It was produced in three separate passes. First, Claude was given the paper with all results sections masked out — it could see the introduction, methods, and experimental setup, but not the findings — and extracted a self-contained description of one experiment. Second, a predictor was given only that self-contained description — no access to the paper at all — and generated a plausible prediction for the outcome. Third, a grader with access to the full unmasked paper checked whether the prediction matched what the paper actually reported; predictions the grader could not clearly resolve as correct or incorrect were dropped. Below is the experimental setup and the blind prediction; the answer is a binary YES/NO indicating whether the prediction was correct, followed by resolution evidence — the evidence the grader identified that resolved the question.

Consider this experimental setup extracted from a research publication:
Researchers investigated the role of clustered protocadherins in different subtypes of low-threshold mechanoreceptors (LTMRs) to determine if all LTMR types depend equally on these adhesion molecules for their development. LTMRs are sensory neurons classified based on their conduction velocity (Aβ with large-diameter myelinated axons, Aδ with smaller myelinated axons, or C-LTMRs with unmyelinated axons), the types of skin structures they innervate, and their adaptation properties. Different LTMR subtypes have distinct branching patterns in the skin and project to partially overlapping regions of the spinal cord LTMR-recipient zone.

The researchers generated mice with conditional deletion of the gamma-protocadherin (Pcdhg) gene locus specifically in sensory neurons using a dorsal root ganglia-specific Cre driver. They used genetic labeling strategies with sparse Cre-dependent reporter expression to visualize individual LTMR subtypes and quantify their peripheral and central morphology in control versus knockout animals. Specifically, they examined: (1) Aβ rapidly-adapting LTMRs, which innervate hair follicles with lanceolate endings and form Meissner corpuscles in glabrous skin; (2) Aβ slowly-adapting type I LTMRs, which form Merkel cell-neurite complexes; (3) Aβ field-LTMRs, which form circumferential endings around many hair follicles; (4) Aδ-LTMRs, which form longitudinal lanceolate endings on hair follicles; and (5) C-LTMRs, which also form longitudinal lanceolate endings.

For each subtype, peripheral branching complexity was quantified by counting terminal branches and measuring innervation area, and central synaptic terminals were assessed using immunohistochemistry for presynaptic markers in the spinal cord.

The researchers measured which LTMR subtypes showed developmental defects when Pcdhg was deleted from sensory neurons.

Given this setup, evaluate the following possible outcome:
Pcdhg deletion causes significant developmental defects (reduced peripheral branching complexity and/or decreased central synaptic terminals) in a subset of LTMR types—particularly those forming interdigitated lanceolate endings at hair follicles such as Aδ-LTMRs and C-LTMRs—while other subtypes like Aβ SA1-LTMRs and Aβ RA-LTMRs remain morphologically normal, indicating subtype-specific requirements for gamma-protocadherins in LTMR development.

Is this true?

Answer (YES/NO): NO